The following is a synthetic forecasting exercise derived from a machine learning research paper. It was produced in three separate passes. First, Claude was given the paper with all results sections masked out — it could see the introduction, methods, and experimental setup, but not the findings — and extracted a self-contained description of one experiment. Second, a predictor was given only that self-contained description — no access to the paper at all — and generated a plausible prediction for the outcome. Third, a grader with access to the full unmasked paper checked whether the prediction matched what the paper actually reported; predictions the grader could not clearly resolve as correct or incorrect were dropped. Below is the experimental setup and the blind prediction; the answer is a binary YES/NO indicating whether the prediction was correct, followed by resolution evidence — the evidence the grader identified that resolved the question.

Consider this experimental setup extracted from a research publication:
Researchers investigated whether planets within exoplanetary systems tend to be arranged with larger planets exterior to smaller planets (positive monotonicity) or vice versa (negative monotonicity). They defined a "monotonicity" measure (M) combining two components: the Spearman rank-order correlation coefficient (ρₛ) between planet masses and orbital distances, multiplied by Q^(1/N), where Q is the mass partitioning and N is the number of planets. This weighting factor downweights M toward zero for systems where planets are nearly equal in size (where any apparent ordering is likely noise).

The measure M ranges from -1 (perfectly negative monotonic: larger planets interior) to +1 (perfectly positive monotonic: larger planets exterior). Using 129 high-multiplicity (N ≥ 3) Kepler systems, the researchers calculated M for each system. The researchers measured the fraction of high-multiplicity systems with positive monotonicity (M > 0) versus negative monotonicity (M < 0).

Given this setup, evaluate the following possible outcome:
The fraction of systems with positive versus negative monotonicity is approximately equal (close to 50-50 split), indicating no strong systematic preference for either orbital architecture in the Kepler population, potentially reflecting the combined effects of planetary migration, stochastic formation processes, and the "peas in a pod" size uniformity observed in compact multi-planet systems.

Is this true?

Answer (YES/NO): NO